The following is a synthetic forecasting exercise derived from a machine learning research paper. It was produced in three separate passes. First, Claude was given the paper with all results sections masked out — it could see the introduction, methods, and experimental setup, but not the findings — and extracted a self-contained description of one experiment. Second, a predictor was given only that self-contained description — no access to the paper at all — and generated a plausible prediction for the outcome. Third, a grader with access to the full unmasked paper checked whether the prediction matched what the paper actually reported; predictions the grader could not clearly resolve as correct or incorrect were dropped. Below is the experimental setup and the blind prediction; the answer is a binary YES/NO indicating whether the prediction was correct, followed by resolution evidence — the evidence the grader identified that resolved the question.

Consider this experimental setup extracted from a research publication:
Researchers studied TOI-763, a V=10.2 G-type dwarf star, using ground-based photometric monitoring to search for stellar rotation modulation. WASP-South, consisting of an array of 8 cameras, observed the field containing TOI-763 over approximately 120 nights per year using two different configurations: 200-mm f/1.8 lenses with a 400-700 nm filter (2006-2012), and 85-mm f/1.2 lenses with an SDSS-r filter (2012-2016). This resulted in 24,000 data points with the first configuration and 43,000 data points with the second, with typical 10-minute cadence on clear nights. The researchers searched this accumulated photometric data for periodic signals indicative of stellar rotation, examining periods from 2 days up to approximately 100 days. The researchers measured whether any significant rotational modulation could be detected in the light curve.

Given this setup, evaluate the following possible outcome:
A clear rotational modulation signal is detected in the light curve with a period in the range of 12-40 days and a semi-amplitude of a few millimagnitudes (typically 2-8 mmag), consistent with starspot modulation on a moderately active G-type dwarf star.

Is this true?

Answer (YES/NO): NO